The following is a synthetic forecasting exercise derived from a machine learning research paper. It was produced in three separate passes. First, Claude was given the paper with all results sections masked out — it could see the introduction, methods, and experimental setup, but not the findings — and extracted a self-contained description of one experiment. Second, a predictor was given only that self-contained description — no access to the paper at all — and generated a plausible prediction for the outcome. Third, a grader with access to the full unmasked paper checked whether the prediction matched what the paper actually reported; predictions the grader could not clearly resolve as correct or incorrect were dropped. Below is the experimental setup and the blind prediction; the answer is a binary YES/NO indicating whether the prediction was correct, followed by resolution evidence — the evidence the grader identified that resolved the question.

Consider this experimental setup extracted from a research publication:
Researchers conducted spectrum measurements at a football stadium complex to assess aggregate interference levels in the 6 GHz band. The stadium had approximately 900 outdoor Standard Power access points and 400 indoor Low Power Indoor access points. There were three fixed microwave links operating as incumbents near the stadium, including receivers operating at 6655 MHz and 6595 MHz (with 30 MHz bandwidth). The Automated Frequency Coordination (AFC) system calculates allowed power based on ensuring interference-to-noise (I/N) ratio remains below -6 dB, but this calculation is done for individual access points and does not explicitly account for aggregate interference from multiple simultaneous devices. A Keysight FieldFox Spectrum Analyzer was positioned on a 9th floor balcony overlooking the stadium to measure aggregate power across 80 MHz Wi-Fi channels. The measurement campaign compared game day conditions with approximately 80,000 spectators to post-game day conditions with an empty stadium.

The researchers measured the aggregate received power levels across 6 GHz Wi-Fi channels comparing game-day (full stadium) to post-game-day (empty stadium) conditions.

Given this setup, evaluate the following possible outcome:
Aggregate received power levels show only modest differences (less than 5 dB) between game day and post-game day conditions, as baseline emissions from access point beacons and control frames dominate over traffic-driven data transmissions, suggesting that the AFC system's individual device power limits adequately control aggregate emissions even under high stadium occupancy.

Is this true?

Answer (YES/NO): NO